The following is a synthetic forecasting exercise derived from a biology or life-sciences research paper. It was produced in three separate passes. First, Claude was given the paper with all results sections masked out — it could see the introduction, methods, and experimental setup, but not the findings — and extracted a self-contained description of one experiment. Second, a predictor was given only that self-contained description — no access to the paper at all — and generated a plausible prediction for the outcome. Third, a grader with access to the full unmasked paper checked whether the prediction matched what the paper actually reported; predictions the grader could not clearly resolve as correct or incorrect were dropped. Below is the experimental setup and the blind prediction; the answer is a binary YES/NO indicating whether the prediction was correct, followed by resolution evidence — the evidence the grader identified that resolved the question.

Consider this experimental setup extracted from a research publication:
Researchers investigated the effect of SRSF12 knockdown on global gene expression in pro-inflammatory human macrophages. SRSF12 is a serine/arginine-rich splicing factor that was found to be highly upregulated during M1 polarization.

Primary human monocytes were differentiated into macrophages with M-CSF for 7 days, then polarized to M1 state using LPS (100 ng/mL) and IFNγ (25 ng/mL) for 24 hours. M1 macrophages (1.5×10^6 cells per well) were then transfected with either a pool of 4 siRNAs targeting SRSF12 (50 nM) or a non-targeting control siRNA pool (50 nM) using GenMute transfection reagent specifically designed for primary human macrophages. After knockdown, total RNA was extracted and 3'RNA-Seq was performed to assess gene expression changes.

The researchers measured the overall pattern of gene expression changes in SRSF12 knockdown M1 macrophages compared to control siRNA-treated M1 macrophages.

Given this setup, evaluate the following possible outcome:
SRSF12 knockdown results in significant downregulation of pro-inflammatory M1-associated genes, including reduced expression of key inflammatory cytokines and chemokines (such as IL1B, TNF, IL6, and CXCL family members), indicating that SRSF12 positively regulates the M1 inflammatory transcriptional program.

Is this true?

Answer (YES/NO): NO